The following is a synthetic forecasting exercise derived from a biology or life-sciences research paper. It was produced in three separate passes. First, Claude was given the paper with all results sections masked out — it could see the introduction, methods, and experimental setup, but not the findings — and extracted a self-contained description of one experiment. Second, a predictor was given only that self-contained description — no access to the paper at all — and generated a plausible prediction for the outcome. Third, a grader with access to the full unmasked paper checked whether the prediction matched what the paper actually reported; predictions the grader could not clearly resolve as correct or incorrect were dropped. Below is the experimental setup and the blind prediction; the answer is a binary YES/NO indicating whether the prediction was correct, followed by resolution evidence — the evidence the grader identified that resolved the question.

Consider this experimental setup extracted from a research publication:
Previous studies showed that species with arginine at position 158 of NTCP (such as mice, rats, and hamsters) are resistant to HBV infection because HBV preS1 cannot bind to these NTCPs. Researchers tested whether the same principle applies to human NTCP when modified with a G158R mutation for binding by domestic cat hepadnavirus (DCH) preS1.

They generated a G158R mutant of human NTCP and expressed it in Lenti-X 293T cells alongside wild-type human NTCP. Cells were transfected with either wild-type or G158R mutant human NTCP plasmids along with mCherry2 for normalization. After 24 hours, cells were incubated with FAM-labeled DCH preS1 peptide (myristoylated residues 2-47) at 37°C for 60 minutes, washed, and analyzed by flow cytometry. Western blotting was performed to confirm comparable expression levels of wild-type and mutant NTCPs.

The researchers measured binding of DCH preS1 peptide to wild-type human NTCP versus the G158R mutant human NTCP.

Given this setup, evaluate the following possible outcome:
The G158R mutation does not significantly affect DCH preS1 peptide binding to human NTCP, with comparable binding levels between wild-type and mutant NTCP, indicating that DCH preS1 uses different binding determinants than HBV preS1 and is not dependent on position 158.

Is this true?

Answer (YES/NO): NO